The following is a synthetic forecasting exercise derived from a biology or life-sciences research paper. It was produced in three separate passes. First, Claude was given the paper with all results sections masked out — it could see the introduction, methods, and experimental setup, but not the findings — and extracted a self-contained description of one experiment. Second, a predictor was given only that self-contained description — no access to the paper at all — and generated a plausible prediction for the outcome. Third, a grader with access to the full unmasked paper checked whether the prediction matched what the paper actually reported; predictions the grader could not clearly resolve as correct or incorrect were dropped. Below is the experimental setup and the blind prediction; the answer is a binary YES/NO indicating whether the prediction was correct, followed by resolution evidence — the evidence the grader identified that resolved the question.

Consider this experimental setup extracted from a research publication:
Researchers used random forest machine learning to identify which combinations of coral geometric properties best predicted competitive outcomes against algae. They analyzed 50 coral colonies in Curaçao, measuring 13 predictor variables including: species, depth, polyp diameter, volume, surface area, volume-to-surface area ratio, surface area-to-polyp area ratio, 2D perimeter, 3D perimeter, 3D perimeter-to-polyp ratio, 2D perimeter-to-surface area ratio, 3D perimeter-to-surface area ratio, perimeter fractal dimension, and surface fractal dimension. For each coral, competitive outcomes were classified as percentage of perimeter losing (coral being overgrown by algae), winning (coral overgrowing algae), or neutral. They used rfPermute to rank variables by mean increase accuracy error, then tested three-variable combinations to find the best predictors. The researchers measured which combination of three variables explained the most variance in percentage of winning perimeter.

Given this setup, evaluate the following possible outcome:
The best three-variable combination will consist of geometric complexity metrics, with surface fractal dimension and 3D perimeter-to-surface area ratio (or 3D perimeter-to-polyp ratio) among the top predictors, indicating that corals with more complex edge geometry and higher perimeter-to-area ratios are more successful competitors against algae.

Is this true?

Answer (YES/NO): NO